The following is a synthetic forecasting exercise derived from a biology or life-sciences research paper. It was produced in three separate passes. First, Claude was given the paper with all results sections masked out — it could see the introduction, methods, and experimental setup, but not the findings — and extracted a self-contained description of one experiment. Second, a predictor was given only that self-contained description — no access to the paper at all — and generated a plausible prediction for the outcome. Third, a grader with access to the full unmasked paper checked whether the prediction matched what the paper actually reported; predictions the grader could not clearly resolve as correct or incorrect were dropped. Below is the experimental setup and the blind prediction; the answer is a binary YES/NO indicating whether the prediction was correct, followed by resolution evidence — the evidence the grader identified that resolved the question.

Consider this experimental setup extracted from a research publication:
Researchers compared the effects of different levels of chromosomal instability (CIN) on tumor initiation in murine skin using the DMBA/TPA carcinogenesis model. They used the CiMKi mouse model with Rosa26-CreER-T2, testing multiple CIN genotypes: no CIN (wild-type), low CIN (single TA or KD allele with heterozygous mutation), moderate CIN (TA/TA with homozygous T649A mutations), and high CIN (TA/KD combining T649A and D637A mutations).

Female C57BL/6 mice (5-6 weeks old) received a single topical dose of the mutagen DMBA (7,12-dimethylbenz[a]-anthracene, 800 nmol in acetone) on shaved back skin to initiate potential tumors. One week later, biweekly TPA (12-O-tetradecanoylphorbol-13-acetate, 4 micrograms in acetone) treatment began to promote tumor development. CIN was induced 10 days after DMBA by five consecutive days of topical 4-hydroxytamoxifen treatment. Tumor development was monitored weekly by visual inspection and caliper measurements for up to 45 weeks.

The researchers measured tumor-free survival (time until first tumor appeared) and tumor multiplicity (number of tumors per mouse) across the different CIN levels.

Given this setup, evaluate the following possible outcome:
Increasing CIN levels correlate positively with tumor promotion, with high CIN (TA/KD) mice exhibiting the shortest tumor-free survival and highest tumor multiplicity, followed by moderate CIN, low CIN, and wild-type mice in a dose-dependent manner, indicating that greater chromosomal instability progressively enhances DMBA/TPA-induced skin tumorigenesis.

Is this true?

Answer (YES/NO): NO